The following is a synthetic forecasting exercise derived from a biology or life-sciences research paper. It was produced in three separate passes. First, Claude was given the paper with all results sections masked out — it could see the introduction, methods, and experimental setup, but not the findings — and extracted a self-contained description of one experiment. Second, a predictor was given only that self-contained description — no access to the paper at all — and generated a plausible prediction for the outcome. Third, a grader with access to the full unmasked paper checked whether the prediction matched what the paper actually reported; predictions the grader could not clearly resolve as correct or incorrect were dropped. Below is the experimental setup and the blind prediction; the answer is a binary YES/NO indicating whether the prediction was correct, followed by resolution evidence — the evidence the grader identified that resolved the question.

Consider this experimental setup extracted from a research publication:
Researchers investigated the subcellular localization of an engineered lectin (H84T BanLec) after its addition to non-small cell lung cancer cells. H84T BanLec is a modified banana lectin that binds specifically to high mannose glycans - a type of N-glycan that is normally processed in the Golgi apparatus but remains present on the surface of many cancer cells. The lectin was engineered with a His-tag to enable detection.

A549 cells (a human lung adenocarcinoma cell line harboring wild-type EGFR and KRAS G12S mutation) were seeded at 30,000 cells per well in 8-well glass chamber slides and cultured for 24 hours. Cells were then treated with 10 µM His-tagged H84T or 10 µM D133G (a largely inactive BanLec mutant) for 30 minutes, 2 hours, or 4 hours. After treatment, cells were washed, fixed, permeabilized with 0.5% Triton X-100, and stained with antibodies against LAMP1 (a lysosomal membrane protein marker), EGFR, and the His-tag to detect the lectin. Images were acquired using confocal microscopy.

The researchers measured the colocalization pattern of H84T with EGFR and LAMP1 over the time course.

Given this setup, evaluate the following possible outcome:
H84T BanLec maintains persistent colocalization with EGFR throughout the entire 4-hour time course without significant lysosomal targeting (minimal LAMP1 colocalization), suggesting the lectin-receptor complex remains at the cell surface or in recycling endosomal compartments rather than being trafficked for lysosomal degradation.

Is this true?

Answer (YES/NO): NO